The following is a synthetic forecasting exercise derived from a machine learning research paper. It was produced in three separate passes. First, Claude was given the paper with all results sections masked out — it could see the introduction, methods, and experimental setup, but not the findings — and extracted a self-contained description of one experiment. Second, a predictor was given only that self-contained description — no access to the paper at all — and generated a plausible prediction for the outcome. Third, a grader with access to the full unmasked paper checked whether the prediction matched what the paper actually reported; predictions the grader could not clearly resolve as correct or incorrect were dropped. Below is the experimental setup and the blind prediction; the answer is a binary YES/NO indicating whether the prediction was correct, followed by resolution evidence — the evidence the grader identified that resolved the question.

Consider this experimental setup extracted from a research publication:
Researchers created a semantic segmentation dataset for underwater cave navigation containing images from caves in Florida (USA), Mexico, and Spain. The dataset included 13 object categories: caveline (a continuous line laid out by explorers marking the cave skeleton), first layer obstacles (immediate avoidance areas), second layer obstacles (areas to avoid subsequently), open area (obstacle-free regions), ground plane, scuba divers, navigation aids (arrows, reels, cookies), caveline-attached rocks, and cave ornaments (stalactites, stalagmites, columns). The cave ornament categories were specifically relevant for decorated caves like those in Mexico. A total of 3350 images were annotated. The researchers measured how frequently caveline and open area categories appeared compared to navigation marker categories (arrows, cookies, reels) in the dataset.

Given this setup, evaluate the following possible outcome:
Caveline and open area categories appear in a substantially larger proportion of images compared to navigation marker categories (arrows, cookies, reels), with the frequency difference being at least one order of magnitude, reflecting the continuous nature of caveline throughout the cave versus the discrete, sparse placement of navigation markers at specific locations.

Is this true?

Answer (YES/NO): NO